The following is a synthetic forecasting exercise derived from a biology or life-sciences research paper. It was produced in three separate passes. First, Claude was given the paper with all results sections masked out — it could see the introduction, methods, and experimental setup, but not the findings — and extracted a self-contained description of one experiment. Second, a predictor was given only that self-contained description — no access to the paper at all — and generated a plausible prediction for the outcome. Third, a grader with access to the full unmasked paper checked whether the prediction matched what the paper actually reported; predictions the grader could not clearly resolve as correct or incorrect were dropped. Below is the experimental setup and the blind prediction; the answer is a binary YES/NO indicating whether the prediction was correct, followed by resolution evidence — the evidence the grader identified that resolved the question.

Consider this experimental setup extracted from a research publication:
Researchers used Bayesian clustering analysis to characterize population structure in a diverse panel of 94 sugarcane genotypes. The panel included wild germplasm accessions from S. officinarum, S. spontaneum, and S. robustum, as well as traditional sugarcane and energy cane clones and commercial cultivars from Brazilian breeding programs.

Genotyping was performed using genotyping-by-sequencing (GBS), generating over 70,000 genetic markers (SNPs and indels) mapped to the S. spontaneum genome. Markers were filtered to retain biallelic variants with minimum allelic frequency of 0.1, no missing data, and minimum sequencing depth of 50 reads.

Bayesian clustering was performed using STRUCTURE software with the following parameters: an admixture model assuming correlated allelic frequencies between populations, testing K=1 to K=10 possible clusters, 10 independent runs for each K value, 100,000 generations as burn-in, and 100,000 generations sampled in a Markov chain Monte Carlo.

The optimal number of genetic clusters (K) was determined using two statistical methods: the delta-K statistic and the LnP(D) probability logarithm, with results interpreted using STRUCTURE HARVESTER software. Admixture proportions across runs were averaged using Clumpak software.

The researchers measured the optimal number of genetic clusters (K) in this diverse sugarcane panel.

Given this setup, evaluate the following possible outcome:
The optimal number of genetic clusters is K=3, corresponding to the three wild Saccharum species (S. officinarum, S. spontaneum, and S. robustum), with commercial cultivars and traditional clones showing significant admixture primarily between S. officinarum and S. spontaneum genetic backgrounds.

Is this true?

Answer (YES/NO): NO